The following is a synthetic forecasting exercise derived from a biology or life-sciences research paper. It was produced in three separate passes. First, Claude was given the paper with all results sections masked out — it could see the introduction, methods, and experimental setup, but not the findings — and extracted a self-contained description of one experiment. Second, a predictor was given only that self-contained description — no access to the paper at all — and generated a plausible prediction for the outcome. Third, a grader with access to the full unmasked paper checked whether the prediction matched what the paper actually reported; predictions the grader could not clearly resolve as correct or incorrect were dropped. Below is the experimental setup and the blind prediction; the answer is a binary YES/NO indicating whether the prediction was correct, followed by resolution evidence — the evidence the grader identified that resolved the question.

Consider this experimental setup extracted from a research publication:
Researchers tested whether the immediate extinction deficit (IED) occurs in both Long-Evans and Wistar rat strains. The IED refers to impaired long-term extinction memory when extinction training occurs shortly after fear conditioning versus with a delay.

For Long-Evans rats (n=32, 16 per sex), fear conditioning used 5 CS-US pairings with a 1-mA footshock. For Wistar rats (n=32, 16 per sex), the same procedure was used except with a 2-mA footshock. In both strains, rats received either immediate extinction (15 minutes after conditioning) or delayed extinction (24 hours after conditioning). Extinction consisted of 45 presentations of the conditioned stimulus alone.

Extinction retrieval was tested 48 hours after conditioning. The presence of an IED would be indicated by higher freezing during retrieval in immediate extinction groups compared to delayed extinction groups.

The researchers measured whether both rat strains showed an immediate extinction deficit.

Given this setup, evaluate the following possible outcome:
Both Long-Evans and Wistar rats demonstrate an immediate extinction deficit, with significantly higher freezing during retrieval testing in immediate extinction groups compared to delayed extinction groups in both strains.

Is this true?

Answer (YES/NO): YES